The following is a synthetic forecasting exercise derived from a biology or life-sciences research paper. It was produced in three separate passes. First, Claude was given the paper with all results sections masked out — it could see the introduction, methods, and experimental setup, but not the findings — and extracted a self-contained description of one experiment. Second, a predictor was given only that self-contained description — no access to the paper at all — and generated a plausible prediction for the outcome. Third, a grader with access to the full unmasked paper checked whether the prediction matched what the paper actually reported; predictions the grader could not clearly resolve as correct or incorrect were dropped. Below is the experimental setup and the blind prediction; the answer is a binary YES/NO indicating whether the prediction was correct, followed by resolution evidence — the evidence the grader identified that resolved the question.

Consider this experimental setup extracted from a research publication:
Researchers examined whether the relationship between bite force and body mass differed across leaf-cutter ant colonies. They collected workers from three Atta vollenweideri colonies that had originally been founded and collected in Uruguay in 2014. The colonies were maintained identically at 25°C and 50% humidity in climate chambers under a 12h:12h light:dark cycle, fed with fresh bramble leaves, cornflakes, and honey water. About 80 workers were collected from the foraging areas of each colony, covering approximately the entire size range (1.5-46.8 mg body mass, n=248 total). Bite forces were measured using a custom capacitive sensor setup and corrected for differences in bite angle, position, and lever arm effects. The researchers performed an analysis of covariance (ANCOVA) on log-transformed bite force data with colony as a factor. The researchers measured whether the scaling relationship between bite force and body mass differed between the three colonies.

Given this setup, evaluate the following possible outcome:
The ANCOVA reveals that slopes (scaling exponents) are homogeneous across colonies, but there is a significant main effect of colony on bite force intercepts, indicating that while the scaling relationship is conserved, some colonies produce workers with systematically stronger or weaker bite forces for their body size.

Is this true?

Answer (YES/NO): NO